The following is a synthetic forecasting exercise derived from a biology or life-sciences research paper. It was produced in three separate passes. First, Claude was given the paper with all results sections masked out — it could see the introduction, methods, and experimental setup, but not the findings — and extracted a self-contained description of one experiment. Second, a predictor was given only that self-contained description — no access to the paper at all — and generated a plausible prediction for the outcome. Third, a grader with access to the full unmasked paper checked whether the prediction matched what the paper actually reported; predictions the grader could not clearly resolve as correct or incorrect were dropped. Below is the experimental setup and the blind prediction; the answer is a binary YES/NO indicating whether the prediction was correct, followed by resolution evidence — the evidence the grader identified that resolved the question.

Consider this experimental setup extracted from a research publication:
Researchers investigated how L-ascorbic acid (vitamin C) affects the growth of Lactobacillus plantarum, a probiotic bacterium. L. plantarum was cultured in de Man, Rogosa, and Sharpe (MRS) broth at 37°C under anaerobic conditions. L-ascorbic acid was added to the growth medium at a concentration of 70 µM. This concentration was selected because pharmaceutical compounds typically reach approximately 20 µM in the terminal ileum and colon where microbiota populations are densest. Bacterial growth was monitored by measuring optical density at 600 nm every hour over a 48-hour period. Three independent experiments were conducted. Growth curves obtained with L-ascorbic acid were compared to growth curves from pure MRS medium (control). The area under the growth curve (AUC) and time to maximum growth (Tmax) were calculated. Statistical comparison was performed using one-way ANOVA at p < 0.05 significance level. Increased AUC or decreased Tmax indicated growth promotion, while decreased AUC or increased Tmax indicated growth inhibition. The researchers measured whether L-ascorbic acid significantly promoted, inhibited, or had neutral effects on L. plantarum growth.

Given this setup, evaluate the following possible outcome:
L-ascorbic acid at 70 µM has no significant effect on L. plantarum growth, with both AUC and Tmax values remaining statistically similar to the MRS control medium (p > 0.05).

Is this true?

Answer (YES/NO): NO